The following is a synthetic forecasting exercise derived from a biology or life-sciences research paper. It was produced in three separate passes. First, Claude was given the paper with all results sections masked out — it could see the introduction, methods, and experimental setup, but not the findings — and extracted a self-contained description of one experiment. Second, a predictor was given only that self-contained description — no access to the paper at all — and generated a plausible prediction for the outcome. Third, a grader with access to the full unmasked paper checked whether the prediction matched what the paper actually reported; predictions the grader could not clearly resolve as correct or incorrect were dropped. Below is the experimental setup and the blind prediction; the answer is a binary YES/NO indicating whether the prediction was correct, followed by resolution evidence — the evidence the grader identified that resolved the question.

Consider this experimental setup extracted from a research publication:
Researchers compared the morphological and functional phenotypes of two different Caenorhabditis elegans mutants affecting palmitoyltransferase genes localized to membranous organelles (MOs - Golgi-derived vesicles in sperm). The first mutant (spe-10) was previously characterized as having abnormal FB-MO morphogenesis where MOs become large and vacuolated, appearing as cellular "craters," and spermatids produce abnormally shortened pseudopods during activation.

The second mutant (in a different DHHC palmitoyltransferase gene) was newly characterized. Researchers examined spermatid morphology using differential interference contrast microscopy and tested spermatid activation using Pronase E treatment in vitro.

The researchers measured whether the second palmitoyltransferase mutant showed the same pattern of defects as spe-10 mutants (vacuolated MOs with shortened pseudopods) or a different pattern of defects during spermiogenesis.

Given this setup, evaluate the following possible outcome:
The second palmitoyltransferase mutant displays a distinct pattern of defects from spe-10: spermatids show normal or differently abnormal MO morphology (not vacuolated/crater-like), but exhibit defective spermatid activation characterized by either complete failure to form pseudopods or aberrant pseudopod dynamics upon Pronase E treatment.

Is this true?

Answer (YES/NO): YES